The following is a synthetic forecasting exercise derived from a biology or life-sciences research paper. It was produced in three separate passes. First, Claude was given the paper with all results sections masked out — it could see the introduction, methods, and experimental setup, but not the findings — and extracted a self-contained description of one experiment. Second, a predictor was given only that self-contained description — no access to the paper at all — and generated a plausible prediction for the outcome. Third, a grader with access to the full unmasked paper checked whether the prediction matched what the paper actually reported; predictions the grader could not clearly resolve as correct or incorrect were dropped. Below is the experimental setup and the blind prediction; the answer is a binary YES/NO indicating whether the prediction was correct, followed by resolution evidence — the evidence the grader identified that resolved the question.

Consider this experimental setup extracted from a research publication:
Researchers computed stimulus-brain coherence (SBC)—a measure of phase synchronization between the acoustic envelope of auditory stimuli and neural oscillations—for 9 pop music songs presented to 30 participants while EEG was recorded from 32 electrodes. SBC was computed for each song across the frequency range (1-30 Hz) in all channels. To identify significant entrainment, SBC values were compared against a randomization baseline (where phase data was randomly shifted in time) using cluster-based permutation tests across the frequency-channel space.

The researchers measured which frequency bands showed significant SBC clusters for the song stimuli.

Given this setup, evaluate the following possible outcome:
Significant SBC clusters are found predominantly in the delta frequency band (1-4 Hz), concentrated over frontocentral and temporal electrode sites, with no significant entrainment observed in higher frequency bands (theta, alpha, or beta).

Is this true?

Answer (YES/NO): NO